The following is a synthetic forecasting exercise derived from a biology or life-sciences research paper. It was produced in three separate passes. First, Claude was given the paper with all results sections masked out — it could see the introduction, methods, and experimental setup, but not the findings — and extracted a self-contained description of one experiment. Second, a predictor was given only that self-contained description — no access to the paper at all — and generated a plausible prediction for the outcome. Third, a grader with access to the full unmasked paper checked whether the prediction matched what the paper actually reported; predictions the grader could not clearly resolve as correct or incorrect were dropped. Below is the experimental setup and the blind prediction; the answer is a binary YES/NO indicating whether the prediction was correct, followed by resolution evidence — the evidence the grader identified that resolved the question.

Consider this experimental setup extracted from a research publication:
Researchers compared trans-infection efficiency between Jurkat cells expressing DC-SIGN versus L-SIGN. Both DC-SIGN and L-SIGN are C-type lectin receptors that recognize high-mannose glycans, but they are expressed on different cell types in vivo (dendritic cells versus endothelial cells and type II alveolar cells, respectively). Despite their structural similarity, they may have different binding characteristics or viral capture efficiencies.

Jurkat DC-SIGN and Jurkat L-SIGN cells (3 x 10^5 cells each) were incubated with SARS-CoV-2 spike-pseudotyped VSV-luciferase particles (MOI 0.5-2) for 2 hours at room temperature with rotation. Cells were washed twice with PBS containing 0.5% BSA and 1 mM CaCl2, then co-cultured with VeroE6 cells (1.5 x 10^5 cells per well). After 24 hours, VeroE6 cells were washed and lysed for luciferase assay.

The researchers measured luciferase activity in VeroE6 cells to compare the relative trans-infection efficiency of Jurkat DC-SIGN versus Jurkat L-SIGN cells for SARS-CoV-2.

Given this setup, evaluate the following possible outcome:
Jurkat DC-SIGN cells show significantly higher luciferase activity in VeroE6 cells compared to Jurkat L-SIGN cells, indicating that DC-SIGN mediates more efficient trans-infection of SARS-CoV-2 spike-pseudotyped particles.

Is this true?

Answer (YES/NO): YES